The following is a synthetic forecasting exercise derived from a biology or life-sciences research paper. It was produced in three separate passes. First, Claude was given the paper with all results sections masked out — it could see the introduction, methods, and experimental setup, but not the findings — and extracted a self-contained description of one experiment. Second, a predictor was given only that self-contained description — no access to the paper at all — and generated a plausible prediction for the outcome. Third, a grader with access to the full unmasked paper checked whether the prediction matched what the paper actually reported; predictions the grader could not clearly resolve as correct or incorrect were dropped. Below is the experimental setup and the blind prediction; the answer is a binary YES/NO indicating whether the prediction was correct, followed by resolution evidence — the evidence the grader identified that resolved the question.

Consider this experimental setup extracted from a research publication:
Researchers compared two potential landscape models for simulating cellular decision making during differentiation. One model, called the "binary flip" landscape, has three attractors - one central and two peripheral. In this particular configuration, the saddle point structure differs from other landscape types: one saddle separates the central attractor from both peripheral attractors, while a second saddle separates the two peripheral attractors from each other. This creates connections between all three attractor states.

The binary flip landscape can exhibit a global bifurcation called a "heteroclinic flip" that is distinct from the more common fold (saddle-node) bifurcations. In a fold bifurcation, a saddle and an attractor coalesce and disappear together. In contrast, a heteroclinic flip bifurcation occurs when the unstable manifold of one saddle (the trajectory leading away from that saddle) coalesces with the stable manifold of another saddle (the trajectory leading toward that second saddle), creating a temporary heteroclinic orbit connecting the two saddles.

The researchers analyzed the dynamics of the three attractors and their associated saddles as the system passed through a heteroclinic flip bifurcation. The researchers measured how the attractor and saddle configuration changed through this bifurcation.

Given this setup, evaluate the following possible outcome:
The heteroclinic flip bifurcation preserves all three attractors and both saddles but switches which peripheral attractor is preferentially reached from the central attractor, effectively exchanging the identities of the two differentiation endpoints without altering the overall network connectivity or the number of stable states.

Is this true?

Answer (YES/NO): YES